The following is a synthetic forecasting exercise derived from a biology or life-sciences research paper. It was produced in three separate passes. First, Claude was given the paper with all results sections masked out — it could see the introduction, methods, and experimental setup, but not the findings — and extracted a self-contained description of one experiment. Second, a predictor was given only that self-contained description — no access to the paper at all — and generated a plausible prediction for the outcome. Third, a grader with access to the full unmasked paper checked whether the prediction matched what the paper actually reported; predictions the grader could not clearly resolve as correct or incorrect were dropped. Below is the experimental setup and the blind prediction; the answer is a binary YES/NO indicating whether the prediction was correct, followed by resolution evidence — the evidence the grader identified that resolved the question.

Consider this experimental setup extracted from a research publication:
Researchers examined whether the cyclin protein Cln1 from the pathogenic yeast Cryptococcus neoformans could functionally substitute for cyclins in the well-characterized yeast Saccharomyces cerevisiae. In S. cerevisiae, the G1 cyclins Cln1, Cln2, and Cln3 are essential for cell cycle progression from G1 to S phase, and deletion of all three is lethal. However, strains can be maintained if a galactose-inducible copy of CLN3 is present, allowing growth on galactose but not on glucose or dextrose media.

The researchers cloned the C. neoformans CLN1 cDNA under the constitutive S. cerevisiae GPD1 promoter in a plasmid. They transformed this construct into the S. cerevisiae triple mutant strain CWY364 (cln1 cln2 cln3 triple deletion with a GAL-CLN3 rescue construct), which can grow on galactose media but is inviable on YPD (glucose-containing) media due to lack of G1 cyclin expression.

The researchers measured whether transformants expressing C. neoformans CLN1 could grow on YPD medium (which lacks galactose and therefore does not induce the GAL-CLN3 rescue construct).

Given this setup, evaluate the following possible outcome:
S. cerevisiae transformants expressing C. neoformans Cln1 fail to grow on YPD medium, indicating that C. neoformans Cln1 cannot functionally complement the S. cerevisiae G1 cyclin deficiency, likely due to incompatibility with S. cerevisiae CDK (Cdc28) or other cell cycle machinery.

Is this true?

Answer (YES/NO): NO